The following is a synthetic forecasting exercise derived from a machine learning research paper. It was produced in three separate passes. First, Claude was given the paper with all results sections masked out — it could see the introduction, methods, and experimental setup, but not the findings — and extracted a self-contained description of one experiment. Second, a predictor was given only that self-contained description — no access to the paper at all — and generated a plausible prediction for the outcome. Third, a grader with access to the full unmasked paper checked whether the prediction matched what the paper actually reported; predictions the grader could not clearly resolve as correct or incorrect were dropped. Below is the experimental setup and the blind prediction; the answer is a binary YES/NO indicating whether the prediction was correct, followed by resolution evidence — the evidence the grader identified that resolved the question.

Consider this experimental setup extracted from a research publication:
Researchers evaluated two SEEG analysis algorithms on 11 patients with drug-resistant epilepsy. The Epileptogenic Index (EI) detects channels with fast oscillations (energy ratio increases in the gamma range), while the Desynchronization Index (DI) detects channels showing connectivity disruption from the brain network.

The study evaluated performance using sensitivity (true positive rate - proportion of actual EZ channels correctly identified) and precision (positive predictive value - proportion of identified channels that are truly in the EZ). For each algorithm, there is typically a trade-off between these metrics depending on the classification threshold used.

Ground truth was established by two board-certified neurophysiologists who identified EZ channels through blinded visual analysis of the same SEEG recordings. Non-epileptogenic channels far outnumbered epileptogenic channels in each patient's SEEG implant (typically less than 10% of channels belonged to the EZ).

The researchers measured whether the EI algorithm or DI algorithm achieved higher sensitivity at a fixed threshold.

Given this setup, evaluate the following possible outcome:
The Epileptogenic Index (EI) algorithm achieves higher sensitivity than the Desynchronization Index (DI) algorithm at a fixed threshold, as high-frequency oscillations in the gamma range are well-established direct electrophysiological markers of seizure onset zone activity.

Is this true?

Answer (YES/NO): NO